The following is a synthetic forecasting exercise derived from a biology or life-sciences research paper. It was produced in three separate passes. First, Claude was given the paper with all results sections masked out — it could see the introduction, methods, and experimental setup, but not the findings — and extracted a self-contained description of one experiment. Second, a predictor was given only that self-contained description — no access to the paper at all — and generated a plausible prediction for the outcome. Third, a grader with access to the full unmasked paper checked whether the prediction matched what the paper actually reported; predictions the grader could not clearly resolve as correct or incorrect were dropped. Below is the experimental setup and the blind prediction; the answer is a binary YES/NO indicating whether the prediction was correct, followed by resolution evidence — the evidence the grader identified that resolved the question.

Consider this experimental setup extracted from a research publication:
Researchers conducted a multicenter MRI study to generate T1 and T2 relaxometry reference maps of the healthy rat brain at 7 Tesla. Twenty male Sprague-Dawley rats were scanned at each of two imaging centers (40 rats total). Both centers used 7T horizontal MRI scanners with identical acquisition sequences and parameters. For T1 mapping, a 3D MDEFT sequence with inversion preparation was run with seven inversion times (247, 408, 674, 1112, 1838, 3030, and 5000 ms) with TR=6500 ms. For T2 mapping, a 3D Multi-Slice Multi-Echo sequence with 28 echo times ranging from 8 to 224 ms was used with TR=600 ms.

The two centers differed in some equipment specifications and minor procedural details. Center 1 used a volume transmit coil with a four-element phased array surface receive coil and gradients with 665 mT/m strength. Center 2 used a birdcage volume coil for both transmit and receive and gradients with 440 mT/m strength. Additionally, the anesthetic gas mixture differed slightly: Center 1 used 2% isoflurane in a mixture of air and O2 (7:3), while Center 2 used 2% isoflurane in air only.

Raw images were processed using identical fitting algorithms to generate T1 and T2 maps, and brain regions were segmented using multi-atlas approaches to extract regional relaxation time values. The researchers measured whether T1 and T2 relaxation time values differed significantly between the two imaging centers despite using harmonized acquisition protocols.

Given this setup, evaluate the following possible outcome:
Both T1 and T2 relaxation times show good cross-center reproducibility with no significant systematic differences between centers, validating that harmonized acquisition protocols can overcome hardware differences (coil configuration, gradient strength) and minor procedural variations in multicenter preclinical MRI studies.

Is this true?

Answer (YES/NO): NO